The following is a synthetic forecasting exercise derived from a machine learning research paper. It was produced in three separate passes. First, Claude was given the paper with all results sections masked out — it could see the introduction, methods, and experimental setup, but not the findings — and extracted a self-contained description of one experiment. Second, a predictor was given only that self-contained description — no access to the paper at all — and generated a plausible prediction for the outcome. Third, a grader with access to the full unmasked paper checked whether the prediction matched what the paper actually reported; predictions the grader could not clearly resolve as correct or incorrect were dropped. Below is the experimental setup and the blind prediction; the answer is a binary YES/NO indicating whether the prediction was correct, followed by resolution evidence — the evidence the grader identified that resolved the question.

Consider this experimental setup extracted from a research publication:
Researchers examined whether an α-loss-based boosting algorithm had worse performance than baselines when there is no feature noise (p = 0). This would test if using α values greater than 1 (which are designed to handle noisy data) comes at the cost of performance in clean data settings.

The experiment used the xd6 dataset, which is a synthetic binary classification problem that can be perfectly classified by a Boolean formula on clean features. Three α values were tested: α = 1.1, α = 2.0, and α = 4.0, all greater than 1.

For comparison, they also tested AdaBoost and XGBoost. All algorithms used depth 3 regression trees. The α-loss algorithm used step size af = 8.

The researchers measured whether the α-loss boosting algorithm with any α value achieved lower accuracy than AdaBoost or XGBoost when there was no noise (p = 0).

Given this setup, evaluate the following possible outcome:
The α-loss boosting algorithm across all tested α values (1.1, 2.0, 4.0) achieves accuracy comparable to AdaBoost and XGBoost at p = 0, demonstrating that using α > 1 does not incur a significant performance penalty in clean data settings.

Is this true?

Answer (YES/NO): YES